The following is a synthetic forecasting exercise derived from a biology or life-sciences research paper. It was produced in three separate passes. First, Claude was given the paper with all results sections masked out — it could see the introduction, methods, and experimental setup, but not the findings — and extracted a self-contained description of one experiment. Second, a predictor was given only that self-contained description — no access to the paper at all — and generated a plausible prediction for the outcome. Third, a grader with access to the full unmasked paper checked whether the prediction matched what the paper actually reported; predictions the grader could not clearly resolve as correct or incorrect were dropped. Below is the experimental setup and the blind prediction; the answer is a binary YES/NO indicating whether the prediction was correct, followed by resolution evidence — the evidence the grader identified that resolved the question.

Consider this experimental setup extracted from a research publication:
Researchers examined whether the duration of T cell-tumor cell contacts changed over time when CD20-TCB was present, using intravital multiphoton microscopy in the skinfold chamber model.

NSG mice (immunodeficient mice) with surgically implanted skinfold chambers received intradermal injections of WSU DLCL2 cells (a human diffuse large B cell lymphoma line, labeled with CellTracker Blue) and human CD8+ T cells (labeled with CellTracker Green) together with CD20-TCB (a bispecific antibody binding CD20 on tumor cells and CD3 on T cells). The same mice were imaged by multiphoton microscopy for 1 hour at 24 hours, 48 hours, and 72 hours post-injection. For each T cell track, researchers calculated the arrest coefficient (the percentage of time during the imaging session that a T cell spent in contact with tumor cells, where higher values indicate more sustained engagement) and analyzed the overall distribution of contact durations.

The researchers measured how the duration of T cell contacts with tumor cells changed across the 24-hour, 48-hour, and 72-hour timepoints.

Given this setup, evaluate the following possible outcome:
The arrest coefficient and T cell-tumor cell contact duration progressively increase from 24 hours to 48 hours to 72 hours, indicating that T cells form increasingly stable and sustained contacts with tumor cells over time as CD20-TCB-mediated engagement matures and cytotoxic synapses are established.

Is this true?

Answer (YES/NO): NO